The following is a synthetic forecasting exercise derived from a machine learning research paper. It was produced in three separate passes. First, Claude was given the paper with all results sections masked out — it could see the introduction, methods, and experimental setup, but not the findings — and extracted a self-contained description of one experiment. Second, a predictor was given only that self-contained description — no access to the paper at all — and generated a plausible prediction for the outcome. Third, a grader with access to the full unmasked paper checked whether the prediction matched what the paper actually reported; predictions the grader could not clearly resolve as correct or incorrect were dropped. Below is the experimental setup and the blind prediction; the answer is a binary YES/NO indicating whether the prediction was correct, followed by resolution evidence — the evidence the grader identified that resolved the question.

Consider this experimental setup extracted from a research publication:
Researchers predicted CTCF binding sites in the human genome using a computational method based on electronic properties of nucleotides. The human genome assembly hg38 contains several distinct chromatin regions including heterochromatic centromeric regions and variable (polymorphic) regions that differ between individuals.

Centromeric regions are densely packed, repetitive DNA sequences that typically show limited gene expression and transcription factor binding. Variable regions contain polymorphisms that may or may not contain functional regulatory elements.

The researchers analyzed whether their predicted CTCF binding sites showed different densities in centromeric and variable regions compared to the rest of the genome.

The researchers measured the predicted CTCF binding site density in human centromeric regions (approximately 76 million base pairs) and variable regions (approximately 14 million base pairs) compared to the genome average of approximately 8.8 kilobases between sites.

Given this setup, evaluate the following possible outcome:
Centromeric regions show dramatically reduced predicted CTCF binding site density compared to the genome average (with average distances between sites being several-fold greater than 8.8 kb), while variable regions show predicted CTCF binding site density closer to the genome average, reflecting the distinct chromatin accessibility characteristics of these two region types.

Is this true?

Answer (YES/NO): YES